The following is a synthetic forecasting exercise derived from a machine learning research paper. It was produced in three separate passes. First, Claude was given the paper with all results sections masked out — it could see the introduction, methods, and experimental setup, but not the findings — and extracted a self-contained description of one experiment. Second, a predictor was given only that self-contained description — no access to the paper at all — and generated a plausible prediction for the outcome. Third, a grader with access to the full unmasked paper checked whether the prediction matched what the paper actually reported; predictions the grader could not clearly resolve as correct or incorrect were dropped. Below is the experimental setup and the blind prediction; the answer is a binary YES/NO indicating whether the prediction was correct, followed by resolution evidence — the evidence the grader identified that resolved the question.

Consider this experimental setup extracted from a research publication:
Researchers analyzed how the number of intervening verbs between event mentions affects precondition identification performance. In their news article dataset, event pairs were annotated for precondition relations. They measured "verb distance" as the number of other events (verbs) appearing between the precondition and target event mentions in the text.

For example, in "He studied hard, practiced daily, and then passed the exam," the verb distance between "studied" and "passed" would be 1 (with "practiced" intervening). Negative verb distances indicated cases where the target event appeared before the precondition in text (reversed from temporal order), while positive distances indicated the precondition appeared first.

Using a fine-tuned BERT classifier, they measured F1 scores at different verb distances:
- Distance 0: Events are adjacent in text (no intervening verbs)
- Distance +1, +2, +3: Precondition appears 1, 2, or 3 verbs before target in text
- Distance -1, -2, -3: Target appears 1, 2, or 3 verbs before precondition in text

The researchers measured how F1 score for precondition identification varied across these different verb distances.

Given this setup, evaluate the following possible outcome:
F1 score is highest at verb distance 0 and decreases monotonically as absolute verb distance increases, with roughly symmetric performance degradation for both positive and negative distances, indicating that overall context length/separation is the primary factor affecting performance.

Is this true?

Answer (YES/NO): NO